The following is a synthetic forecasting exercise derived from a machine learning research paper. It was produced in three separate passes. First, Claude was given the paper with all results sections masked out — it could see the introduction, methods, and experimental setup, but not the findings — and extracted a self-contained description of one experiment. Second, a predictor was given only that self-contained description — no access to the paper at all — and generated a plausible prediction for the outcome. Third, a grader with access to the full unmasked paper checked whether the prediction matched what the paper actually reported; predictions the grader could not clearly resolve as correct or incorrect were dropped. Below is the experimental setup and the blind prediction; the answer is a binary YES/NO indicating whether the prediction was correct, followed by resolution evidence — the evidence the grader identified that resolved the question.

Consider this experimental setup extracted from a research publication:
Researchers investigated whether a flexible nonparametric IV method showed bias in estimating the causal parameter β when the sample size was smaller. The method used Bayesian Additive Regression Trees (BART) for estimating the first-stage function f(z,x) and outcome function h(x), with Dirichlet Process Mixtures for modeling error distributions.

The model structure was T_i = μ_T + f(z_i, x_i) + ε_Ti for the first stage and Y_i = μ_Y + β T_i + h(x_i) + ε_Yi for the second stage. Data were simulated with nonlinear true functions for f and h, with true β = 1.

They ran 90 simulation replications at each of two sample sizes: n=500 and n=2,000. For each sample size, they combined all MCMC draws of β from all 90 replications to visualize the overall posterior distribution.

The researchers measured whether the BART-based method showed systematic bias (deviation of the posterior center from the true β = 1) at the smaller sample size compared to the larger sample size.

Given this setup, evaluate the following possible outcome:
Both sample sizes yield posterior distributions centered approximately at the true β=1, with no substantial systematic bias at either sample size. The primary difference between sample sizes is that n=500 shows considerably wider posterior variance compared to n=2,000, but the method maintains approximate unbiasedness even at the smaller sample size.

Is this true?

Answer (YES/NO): NO